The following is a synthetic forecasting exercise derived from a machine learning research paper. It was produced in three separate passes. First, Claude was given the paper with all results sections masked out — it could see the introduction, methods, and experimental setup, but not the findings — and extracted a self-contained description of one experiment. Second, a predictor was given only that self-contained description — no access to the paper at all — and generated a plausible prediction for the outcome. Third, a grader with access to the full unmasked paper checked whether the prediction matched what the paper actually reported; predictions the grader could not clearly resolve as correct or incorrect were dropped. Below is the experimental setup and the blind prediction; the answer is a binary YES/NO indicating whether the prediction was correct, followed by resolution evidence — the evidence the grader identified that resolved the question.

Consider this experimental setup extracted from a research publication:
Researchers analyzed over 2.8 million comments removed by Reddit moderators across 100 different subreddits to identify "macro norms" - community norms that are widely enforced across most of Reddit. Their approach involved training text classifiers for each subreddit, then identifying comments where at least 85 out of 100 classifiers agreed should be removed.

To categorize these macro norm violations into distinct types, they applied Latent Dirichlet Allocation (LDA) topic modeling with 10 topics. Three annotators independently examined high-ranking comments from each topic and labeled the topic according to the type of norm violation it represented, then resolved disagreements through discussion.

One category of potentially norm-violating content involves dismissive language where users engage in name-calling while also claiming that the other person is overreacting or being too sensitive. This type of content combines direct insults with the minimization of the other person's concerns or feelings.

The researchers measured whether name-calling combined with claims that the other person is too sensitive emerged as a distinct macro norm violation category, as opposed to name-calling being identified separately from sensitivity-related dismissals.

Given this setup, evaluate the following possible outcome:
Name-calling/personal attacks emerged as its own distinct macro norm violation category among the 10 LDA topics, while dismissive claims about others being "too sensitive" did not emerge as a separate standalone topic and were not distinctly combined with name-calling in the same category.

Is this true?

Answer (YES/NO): NO